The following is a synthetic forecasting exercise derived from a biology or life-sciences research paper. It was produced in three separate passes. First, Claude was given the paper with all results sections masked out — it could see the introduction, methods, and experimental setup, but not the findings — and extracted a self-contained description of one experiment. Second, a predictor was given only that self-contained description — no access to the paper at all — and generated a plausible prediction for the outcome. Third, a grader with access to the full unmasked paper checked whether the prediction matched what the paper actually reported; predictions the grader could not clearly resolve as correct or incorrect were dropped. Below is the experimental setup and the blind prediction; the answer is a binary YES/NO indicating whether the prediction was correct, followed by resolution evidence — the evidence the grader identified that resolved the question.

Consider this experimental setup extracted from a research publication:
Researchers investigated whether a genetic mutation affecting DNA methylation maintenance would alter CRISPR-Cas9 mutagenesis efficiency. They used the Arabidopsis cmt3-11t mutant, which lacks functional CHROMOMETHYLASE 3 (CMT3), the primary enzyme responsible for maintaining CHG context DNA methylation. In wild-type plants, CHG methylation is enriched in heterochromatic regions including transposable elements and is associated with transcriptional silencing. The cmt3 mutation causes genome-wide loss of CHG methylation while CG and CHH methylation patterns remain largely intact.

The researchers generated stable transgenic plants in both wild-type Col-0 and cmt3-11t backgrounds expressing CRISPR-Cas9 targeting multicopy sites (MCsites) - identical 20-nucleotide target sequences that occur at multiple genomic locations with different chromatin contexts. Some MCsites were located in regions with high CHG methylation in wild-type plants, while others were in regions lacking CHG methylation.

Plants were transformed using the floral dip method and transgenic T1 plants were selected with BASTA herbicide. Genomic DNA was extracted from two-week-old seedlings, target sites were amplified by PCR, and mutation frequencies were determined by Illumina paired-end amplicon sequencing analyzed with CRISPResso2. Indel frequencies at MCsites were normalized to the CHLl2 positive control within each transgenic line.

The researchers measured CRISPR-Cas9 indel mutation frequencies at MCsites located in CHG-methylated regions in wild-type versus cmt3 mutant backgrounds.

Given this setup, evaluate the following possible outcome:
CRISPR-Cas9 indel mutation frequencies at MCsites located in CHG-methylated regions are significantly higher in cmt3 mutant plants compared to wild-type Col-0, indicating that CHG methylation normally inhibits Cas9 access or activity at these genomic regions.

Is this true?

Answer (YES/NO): NO